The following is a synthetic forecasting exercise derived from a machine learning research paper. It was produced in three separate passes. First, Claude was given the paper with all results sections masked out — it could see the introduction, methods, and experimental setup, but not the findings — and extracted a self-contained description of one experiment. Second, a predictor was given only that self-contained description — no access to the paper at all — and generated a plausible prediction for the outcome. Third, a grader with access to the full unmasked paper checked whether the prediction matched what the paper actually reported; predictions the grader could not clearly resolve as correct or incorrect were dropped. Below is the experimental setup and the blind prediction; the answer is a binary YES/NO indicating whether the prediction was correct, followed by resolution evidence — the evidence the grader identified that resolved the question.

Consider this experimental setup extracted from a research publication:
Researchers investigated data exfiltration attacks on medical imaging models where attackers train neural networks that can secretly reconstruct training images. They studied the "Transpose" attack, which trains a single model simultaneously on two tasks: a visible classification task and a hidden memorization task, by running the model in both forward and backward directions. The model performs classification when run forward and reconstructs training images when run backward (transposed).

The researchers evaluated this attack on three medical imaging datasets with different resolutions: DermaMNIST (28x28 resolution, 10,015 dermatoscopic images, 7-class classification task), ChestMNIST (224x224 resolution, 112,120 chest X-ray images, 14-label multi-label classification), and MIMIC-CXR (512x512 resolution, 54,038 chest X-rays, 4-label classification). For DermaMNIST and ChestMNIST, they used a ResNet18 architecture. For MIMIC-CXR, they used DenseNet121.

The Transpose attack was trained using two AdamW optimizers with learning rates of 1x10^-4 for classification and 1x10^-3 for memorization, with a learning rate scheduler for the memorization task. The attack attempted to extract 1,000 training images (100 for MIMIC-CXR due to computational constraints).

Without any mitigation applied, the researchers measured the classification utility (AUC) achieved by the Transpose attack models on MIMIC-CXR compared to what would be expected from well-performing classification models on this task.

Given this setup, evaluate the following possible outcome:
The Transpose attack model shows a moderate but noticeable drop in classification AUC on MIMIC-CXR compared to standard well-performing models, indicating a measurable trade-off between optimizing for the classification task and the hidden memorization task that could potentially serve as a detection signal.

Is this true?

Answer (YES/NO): NO